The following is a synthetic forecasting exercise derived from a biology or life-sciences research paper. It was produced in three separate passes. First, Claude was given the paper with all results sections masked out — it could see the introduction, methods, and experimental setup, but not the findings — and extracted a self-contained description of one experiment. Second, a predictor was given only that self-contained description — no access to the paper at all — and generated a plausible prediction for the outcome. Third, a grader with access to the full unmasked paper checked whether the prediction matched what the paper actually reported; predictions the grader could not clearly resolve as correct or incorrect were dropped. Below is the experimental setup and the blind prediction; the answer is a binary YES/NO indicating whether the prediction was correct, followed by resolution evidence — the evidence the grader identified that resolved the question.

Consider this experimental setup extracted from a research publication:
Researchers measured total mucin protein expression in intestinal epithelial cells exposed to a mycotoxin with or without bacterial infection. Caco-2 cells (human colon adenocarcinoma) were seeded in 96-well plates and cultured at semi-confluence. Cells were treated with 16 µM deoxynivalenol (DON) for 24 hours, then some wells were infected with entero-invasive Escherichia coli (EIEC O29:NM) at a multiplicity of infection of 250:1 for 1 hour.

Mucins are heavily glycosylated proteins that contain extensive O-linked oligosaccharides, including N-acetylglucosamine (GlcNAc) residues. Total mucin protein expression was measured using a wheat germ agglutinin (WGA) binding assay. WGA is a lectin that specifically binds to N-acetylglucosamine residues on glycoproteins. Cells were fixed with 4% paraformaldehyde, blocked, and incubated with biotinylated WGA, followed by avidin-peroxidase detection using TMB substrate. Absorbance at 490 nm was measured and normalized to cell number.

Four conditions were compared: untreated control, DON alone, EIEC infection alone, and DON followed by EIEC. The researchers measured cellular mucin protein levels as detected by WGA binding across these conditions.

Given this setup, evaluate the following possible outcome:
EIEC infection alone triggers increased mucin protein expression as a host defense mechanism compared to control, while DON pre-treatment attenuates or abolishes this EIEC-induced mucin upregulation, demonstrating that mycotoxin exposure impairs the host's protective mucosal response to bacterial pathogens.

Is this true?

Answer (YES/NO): NO